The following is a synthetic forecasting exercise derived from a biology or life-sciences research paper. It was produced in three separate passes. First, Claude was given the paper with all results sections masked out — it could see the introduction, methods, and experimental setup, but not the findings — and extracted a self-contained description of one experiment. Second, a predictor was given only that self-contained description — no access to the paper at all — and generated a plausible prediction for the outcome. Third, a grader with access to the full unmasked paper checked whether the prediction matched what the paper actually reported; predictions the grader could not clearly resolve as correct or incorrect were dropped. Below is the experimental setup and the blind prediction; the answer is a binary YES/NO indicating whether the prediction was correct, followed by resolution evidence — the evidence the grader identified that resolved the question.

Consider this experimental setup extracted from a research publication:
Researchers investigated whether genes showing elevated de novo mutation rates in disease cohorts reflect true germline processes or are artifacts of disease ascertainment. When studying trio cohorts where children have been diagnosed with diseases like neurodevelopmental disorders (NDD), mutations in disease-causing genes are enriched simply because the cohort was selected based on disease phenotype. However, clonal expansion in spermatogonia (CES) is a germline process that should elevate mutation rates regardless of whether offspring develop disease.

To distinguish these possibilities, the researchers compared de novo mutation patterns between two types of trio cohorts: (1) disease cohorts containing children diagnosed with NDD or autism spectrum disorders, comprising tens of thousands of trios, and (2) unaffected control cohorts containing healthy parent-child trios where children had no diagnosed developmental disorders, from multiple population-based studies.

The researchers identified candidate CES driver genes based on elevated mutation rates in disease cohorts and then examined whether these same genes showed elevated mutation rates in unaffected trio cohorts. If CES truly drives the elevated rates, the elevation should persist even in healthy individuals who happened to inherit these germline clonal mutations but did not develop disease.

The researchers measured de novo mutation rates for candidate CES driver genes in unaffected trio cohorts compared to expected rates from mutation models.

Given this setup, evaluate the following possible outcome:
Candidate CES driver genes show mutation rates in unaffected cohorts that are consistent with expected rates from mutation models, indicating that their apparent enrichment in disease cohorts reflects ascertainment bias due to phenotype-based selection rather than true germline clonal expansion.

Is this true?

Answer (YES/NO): NO